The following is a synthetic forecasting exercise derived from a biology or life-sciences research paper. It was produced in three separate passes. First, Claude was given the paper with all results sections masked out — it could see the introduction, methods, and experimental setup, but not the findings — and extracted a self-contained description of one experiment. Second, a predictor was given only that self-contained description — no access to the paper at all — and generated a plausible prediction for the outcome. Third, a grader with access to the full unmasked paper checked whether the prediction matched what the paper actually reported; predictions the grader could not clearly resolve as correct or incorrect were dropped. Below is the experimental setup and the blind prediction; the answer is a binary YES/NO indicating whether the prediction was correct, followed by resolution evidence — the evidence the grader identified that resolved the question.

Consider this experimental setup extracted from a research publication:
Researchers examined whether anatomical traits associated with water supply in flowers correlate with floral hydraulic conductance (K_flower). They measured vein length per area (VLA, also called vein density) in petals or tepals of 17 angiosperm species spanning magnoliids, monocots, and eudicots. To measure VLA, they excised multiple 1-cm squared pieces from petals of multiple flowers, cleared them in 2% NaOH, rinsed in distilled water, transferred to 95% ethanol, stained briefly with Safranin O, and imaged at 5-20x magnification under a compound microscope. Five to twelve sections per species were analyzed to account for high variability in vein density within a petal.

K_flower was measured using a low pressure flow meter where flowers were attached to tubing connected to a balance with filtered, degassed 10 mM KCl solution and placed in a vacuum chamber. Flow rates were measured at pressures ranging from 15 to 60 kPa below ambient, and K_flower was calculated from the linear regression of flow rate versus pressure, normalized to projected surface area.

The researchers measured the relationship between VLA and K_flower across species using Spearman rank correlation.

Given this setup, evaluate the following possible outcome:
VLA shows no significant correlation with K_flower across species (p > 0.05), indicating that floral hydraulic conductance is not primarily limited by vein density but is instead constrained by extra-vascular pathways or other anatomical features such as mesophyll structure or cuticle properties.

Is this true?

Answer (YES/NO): NO